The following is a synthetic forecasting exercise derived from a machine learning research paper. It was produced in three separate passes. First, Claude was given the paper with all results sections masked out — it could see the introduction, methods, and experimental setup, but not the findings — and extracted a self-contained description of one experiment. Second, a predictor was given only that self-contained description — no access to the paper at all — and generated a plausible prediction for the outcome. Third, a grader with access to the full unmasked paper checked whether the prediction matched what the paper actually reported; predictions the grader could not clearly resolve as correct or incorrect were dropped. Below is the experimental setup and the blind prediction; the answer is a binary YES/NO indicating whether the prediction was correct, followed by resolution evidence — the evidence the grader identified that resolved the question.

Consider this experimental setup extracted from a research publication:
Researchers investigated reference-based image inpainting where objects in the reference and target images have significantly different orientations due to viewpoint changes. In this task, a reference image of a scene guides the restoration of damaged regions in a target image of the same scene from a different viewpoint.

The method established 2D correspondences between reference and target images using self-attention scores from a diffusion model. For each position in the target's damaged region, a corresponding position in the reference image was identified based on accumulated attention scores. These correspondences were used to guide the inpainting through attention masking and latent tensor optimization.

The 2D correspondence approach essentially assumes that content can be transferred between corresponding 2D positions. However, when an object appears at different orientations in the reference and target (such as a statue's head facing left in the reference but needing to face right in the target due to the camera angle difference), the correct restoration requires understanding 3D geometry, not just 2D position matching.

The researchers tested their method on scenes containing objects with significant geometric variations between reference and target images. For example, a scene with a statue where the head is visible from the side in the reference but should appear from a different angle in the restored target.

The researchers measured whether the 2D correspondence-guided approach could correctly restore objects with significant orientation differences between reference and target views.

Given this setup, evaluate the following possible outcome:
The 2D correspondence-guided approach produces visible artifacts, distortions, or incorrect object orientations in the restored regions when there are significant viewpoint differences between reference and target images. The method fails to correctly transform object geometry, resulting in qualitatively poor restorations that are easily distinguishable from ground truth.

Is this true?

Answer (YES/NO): YES